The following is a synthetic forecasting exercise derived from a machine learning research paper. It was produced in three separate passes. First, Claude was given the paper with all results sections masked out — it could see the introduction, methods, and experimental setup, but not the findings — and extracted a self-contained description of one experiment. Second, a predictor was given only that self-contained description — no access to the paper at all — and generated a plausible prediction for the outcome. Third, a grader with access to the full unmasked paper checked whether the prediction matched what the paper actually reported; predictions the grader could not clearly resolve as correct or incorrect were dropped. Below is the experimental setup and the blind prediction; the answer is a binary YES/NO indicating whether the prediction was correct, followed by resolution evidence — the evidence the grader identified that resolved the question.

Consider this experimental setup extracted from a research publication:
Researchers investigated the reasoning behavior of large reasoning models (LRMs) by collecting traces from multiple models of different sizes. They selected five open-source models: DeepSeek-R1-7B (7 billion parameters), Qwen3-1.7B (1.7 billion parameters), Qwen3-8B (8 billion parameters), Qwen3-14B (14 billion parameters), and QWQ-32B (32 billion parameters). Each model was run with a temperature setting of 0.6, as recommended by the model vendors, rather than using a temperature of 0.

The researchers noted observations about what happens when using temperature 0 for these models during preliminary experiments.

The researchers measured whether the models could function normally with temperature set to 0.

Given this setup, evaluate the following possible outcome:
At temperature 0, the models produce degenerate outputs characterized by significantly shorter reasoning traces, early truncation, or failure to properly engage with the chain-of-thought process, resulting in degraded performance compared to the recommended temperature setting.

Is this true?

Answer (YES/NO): NO